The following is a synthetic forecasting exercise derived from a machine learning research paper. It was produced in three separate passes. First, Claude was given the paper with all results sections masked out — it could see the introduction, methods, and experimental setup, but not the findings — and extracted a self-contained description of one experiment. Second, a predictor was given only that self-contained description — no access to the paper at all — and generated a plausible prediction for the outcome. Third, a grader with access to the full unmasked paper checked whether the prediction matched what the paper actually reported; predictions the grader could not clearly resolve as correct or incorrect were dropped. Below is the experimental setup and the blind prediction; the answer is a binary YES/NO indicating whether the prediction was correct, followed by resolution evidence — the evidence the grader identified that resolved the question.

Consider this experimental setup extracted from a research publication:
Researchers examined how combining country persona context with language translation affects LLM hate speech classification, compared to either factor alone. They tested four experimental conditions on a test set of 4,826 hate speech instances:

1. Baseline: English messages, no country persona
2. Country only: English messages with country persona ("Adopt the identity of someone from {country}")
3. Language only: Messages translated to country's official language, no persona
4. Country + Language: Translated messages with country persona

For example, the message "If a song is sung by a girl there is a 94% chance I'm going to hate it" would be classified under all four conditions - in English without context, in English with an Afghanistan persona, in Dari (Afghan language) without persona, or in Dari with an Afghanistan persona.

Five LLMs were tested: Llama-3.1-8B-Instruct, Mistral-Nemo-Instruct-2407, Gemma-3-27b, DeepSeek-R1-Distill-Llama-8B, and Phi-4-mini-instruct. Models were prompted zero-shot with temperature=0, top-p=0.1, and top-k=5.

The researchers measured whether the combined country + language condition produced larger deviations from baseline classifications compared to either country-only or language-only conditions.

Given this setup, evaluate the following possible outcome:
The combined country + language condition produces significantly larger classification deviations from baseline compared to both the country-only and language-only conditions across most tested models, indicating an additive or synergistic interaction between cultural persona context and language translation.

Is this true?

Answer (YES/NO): YES